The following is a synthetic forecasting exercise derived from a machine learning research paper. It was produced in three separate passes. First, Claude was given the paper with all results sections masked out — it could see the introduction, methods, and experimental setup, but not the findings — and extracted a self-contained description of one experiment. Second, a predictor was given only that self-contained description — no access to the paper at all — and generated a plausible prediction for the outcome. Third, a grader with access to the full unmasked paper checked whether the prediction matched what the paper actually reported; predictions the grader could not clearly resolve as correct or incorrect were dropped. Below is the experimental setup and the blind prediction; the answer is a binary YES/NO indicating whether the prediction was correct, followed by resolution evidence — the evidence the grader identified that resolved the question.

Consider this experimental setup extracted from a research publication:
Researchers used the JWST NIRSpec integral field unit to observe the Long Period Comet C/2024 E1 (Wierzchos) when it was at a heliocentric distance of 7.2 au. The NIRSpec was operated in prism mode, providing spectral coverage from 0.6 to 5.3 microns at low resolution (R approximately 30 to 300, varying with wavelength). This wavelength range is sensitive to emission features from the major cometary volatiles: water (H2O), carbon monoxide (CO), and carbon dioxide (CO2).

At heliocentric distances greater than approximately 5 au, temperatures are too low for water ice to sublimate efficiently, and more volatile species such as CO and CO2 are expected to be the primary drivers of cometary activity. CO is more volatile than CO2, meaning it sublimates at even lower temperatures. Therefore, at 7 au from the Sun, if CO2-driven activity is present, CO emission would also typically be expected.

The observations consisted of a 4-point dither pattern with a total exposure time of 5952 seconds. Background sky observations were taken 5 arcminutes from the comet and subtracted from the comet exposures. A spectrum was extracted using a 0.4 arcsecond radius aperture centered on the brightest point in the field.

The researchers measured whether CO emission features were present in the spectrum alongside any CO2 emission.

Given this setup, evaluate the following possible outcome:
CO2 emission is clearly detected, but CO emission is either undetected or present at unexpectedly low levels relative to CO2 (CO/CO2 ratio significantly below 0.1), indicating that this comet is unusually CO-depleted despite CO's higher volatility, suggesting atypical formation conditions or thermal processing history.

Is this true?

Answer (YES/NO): YES